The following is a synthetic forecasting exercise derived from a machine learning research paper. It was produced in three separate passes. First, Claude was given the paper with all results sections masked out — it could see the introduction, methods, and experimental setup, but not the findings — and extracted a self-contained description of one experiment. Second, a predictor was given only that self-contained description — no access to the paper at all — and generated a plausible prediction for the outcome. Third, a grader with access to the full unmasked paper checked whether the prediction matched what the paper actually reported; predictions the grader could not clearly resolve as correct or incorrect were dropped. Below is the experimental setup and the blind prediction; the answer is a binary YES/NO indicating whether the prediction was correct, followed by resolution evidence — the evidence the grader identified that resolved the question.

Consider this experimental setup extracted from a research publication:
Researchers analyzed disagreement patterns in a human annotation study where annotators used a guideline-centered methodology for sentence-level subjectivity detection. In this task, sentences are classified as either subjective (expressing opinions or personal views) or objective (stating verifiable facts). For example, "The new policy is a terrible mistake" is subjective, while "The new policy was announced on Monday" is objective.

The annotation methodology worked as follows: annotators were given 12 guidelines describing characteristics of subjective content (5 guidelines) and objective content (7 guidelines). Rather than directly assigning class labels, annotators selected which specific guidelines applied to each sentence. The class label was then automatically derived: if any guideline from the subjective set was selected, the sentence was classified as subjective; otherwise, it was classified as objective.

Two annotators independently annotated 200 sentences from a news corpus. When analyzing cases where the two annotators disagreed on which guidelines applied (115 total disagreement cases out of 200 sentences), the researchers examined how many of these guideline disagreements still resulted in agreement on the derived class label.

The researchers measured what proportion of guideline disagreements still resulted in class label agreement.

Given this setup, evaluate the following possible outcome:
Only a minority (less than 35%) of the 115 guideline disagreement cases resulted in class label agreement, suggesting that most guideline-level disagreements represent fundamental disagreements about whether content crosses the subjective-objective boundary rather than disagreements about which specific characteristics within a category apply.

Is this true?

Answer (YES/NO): NO